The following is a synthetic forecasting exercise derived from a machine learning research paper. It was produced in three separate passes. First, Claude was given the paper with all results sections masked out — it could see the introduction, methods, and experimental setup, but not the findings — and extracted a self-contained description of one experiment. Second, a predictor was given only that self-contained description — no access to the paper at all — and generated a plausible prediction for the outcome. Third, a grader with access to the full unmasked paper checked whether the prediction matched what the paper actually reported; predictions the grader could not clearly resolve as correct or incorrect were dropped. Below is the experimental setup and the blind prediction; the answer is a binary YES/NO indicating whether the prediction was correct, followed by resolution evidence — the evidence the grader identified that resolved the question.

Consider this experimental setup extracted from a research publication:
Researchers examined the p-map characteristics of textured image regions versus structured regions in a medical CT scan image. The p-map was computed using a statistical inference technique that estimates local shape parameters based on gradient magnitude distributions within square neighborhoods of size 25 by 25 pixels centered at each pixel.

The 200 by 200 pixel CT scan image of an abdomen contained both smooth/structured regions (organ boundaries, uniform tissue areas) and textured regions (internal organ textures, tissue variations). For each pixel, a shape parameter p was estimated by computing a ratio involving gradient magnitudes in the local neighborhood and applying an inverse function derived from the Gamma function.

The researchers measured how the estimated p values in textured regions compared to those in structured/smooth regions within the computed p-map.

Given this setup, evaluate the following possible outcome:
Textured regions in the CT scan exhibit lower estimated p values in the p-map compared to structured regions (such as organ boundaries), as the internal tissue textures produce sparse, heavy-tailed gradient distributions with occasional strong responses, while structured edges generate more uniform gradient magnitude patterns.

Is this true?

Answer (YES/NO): NO